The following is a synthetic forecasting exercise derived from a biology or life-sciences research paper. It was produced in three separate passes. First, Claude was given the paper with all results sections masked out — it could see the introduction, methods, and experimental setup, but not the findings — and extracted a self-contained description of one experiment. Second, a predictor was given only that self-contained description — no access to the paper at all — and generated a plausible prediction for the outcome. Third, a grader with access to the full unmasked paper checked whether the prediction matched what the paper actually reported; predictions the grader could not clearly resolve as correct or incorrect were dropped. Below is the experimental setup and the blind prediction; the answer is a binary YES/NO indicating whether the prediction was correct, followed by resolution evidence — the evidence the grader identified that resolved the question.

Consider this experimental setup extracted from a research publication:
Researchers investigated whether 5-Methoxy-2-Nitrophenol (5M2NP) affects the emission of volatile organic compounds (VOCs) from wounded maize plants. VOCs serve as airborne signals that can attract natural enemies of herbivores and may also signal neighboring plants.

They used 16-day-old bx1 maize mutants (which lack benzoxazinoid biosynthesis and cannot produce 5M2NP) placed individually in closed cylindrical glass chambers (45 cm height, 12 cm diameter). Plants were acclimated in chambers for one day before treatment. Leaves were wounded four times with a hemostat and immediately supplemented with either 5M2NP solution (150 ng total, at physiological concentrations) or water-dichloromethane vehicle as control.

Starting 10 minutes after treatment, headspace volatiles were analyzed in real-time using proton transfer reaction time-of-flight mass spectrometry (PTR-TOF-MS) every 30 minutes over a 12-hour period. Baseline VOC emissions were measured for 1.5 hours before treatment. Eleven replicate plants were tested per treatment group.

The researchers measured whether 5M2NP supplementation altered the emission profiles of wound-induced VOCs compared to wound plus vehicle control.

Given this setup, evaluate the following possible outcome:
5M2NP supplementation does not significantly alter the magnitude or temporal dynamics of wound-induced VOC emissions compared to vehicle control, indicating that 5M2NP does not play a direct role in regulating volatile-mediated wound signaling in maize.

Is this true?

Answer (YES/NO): NO